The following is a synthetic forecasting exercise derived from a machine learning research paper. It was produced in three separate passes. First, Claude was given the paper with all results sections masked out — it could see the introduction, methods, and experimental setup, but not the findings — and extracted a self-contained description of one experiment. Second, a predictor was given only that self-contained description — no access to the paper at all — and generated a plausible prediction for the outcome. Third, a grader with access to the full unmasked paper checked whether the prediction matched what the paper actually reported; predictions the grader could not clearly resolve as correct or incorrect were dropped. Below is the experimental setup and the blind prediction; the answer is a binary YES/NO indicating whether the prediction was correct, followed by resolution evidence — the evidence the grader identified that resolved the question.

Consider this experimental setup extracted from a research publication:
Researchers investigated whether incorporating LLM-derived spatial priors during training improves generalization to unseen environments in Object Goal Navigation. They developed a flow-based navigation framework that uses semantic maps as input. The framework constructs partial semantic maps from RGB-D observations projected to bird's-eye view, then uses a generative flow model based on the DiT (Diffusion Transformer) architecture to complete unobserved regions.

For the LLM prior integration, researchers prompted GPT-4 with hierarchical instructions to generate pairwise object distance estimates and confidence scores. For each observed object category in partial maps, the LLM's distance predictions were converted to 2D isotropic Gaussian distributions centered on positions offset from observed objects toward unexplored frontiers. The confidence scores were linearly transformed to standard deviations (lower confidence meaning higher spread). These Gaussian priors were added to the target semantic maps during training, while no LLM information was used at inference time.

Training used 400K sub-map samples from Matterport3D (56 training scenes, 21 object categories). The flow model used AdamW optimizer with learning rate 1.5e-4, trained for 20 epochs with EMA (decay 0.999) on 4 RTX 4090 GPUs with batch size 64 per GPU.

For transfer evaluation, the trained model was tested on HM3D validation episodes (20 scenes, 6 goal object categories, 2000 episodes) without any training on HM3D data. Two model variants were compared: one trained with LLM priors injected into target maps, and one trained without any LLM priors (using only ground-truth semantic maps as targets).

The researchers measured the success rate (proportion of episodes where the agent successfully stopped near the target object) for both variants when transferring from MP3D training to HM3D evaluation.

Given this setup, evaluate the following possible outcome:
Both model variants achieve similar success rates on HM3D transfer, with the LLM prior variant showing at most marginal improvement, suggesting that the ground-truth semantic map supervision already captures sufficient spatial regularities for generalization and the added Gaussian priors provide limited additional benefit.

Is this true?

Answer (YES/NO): YES